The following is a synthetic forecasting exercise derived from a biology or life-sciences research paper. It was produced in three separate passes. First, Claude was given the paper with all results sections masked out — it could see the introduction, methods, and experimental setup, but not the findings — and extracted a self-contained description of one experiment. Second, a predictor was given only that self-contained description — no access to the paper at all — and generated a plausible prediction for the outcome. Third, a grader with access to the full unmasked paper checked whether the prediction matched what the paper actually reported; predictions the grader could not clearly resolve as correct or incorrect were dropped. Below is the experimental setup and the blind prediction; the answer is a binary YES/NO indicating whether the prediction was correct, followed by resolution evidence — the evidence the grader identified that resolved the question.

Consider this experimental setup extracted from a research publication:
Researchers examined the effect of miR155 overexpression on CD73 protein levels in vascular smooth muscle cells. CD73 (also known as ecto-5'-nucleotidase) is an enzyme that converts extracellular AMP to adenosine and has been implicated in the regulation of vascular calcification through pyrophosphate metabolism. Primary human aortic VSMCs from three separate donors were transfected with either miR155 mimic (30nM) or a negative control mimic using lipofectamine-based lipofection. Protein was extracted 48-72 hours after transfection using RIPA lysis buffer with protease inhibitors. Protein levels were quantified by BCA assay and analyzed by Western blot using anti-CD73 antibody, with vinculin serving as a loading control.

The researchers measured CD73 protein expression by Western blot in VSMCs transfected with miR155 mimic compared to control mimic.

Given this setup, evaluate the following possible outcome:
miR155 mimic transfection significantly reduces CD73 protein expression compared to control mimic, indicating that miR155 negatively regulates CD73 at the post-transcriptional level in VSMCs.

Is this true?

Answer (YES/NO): YES